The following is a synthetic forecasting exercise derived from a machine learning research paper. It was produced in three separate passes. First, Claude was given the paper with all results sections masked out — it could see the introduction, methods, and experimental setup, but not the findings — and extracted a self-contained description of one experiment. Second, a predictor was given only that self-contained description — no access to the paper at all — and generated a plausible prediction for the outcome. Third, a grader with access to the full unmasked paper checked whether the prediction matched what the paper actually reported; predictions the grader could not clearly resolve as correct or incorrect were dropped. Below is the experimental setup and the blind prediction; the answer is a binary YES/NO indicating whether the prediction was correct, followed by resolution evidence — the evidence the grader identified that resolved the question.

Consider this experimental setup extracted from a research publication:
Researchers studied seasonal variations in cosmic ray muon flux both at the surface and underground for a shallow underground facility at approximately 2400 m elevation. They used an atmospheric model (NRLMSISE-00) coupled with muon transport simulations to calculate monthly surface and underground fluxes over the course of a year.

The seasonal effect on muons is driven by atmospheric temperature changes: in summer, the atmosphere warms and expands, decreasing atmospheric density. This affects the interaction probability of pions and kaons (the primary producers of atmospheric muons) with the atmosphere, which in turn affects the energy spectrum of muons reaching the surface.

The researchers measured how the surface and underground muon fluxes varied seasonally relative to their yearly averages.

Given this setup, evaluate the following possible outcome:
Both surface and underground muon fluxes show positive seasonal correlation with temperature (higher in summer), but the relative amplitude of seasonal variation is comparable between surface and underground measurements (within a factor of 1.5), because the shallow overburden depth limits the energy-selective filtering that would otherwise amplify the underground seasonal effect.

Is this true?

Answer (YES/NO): NO